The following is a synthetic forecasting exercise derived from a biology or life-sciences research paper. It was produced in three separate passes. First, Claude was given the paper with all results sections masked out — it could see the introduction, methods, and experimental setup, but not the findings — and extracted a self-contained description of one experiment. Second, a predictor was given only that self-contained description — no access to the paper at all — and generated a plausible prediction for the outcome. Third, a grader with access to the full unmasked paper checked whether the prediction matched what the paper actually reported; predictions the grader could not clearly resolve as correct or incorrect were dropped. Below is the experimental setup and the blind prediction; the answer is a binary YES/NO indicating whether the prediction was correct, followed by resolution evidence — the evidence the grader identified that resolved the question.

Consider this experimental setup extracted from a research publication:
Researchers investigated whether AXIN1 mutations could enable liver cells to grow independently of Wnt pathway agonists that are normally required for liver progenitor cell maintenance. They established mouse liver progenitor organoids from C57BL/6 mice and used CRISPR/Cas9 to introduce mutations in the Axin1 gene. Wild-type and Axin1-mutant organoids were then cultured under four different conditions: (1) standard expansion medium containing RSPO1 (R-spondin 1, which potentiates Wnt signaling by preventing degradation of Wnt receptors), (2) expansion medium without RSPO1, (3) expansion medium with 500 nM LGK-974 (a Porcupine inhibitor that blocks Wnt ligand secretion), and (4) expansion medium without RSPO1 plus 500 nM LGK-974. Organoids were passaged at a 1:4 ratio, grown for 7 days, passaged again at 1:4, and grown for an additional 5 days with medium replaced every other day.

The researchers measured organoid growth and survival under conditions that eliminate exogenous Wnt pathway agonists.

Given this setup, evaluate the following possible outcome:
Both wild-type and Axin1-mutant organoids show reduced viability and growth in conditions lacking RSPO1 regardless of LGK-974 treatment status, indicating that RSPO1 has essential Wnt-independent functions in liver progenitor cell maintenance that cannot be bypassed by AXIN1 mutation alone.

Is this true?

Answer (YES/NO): NO